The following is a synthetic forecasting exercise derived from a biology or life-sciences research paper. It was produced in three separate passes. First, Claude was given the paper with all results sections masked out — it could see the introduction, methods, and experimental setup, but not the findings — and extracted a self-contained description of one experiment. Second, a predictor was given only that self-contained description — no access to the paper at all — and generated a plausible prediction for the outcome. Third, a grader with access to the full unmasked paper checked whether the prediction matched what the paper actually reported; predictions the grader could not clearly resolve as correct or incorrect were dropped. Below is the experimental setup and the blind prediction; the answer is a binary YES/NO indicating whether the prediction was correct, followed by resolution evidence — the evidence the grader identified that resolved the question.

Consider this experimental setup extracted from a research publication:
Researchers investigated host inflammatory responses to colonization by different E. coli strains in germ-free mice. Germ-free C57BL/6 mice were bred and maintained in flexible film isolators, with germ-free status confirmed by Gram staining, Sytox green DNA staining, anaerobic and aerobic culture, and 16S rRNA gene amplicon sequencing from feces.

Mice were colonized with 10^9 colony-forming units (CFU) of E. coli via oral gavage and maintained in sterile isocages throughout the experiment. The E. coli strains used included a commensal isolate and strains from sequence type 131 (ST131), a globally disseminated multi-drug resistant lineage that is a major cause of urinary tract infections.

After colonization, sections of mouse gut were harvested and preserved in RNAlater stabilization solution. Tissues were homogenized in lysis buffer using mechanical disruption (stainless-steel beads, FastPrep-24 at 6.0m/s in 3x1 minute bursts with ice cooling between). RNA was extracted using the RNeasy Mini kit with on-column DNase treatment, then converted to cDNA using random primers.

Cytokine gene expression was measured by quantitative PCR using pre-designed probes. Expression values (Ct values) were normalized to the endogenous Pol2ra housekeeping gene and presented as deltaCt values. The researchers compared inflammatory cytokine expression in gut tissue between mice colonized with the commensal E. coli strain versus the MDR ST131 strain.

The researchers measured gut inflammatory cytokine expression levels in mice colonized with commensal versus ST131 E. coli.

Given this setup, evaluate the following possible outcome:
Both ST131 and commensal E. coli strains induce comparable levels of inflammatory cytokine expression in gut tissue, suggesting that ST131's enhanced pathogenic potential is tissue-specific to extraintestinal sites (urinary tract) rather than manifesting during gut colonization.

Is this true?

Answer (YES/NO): NO